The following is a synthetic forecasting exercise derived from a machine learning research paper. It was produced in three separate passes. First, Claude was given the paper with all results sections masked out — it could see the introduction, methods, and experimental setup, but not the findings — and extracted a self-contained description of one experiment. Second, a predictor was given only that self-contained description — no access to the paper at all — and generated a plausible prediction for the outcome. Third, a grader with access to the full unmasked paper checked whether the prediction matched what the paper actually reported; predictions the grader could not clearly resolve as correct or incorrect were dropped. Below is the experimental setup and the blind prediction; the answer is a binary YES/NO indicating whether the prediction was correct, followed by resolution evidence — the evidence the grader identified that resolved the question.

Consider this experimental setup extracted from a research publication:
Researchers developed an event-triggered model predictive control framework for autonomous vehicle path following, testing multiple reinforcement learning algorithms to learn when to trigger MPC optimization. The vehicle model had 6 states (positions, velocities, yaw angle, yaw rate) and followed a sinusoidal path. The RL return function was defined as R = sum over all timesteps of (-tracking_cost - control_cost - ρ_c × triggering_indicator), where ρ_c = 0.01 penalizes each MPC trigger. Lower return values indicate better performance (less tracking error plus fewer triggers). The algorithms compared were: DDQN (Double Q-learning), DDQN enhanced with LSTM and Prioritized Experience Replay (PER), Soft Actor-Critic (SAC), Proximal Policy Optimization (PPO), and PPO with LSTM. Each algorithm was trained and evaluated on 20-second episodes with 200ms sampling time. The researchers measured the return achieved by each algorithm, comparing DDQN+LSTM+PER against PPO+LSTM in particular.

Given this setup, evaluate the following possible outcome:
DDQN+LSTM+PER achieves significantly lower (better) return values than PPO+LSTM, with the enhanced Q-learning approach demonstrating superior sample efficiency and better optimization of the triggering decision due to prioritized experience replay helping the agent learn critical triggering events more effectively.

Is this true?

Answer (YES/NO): NO